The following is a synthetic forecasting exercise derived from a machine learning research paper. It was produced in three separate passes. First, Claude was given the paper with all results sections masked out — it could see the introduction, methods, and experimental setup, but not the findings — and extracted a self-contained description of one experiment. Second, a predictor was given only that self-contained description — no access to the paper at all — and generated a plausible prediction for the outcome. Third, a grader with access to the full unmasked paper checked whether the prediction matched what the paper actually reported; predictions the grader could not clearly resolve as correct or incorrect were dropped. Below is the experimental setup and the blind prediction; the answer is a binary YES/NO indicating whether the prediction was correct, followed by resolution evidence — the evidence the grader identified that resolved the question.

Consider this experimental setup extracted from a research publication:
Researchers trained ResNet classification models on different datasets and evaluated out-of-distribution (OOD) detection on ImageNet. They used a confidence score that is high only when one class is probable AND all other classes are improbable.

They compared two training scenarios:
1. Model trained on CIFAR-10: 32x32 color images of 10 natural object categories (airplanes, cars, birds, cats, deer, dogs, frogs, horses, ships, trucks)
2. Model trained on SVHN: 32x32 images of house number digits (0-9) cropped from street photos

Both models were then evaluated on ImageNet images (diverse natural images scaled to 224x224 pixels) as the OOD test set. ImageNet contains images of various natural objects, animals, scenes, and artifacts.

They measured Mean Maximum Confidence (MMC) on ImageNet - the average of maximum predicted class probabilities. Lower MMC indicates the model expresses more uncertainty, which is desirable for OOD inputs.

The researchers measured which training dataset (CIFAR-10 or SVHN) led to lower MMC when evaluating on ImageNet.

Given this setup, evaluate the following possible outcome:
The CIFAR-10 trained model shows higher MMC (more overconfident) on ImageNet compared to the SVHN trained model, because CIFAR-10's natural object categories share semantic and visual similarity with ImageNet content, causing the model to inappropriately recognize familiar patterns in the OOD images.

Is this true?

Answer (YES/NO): YES